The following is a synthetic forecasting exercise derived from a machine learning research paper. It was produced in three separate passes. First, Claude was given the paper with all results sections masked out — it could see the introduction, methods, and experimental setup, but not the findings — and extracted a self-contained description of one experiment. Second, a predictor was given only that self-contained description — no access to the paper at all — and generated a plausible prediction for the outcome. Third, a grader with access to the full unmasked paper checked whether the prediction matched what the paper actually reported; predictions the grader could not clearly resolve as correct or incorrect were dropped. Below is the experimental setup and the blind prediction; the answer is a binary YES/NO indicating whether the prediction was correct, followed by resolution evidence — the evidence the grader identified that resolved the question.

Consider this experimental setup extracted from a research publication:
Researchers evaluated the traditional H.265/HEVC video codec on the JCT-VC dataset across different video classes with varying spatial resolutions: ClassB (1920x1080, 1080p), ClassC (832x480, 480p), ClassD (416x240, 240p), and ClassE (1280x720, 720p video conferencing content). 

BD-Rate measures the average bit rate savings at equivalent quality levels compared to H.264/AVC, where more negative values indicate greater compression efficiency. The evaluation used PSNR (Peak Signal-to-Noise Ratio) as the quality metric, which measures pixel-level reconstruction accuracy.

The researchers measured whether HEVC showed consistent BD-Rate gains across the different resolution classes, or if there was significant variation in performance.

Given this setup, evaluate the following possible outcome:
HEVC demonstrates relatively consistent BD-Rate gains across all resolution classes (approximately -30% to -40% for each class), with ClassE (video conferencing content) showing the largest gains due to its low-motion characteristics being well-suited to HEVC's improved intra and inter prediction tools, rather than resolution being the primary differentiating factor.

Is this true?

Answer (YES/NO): NO